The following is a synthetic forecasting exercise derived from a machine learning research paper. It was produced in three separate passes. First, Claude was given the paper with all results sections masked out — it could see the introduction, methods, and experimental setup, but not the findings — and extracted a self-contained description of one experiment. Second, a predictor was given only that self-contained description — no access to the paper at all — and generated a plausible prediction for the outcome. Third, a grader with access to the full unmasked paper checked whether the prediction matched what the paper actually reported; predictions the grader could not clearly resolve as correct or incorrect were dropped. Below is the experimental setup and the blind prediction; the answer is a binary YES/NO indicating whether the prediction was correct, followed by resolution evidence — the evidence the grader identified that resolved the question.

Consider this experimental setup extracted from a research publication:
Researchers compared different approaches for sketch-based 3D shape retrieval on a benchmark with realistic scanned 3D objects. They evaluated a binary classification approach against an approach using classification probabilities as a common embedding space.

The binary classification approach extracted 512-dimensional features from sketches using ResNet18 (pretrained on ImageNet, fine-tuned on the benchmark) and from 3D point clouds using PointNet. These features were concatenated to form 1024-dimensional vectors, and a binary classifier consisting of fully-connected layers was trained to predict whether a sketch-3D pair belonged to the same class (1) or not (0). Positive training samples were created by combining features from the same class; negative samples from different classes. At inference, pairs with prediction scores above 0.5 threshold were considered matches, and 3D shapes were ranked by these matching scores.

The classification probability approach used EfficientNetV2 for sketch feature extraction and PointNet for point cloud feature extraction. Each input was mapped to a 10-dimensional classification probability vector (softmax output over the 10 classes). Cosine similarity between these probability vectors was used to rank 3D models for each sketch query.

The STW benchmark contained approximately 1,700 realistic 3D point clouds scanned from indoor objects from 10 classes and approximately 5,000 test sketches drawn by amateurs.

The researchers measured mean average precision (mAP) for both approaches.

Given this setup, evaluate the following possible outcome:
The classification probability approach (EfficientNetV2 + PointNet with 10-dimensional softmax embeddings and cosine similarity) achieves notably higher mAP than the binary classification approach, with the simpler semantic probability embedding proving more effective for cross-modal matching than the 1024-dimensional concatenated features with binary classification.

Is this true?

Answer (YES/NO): YES